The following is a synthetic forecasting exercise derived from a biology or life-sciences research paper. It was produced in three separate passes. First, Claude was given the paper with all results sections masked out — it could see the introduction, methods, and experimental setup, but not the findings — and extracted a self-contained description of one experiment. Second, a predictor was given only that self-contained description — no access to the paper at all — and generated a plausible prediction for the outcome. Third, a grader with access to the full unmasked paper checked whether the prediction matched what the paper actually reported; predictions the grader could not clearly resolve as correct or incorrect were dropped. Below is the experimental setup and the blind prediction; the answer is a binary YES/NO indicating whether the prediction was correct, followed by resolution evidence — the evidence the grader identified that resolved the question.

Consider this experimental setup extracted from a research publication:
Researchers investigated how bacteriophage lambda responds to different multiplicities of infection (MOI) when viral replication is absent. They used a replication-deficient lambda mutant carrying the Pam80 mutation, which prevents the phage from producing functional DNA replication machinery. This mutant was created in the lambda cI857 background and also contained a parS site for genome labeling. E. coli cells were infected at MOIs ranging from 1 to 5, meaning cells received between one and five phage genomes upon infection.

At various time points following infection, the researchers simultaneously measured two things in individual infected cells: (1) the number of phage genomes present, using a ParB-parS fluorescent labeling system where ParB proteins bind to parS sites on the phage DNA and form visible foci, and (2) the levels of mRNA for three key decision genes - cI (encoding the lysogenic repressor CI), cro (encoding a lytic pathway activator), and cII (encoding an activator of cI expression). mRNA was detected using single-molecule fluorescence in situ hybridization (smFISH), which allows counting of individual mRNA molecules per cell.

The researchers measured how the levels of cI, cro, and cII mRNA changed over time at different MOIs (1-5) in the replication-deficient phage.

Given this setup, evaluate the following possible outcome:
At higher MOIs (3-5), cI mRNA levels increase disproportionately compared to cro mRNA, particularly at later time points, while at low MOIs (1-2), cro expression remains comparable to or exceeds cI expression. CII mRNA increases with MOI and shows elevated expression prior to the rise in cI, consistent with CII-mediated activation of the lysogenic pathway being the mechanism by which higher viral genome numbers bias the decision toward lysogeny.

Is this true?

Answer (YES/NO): NO